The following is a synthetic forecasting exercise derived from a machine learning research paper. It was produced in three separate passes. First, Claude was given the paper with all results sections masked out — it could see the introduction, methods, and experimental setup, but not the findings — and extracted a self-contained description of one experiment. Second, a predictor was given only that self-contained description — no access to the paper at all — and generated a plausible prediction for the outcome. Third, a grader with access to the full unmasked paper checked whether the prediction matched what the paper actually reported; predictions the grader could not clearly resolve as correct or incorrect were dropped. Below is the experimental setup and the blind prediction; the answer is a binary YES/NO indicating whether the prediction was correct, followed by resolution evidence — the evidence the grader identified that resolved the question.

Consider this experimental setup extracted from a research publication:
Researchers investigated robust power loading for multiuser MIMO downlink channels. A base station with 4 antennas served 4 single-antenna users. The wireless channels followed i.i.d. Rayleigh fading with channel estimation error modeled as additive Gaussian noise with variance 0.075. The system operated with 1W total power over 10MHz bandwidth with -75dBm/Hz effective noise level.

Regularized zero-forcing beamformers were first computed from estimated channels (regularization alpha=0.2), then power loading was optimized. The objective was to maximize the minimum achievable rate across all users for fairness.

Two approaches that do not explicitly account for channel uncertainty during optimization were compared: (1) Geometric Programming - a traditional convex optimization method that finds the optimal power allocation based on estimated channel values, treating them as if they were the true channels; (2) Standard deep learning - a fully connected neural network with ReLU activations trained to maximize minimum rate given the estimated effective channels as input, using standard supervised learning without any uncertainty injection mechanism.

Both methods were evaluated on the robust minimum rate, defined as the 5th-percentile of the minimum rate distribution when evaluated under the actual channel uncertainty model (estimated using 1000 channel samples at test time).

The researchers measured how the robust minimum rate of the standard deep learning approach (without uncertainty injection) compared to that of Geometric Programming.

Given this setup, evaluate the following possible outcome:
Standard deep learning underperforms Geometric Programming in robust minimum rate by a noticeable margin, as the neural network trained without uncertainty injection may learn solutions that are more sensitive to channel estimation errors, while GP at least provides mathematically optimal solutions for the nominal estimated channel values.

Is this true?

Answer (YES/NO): NO